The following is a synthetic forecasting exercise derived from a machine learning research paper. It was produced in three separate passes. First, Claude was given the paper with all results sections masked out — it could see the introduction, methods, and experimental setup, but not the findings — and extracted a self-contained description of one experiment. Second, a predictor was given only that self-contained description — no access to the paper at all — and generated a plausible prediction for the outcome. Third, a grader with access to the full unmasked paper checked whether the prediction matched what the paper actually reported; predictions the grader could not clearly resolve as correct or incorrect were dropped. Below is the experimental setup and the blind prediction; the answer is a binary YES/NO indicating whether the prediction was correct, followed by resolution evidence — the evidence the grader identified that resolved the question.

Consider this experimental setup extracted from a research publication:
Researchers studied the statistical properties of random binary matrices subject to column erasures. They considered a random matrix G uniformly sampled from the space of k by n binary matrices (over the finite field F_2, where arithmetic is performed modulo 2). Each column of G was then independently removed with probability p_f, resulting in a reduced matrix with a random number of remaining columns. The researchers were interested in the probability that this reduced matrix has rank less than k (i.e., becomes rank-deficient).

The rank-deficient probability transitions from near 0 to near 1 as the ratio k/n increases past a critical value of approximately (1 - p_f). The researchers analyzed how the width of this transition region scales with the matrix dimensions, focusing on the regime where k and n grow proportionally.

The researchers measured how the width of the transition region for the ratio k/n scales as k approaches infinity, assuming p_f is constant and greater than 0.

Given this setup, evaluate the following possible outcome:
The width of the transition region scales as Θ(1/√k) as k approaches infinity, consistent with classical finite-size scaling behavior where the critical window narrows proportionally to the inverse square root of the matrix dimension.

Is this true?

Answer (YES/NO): YES